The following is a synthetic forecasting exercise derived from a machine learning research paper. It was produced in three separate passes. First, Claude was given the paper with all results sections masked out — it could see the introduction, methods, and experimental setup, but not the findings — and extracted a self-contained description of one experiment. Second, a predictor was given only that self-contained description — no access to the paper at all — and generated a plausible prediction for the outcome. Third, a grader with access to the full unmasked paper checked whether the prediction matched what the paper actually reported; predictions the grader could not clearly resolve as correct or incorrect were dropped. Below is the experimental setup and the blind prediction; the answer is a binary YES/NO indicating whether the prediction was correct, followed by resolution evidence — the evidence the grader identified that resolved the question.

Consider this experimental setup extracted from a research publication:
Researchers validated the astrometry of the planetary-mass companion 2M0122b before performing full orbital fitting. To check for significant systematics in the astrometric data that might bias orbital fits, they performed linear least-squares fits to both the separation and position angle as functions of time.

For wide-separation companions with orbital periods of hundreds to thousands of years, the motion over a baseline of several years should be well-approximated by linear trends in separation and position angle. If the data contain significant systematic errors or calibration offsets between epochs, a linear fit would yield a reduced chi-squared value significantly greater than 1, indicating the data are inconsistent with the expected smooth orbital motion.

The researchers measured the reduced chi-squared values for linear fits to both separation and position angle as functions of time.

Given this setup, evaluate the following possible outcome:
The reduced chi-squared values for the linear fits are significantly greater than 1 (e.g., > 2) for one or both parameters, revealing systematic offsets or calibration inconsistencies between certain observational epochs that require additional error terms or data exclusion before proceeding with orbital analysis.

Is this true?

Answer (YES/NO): NO